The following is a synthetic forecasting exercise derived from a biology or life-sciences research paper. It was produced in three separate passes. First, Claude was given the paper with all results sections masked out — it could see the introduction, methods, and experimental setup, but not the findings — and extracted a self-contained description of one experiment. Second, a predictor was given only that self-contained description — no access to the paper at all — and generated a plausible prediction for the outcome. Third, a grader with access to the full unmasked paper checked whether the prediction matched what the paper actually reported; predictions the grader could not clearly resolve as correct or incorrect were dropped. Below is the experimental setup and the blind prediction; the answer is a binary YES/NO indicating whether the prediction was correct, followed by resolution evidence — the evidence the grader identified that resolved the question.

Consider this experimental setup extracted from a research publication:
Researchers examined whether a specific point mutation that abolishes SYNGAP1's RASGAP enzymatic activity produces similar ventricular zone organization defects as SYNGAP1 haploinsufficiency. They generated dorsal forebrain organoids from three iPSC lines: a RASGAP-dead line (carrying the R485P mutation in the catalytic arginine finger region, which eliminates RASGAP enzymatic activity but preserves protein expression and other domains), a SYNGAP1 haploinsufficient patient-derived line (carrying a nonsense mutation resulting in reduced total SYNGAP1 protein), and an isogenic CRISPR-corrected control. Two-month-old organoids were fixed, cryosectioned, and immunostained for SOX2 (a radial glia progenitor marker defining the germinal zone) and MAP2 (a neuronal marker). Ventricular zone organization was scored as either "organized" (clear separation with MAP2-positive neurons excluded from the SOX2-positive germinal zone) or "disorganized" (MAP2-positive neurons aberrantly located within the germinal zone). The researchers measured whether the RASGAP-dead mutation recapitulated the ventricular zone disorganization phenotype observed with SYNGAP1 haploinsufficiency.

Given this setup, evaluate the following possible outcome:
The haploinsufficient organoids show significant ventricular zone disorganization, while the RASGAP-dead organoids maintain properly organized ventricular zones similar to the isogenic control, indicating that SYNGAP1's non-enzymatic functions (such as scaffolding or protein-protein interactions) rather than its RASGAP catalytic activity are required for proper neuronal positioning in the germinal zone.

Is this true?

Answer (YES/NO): NO